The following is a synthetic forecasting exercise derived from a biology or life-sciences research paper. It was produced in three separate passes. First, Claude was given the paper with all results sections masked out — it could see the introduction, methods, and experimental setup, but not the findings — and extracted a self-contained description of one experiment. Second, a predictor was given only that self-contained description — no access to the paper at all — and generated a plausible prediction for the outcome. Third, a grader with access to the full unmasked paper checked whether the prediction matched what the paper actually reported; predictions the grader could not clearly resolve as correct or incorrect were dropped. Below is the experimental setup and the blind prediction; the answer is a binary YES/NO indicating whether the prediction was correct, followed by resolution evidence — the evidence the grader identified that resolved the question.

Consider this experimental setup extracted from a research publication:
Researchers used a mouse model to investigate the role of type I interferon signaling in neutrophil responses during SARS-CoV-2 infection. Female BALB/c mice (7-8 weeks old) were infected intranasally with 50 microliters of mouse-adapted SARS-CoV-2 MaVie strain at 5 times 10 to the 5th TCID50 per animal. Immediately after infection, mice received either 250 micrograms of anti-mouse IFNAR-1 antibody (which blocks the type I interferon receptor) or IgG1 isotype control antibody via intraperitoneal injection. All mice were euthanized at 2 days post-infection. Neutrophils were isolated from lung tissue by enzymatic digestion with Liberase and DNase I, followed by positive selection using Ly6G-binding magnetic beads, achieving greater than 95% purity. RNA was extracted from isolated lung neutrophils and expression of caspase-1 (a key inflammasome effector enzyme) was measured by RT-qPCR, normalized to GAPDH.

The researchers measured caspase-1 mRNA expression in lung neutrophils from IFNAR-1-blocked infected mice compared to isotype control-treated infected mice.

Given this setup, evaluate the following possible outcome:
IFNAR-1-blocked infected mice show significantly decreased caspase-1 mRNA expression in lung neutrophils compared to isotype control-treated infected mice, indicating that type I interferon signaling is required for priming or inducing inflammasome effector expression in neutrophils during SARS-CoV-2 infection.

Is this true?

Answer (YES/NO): YES